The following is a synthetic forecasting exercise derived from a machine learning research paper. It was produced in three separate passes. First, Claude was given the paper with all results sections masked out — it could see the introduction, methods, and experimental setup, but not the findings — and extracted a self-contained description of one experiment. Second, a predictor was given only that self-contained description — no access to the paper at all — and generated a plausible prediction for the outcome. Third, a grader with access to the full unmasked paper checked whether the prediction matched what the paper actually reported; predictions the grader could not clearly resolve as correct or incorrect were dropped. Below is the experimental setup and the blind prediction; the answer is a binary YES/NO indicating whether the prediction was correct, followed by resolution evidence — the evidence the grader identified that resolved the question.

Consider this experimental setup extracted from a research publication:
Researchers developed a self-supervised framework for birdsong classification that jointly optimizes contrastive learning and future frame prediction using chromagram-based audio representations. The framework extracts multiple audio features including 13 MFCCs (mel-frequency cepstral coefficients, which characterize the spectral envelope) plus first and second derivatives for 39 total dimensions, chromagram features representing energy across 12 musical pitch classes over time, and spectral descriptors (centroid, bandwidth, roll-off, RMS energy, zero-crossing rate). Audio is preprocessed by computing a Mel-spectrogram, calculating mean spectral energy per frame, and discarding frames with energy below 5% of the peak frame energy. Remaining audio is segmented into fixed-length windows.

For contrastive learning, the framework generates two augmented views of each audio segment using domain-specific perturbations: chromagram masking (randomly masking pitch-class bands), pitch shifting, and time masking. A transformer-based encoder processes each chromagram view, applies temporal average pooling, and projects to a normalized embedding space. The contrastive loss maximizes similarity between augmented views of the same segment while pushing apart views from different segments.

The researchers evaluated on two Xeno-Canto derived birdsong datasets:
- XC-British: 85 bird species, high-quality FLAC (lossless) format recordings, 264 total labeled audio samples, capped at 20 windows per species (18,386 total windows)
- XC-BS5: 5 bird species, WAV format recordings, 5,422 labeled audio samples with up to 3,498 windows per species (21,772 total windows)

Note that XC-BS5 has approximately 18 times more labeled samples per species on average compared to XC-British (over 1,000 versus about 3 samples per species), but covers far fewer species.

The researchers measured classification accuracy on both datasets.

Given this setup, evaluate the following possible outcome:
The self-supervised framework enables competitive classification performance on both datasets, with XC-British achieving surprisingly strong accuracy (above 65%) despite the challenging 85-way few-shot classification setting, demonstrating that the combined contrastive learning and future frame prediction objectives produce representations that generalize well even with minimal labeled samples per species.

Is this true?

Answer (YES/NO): YES